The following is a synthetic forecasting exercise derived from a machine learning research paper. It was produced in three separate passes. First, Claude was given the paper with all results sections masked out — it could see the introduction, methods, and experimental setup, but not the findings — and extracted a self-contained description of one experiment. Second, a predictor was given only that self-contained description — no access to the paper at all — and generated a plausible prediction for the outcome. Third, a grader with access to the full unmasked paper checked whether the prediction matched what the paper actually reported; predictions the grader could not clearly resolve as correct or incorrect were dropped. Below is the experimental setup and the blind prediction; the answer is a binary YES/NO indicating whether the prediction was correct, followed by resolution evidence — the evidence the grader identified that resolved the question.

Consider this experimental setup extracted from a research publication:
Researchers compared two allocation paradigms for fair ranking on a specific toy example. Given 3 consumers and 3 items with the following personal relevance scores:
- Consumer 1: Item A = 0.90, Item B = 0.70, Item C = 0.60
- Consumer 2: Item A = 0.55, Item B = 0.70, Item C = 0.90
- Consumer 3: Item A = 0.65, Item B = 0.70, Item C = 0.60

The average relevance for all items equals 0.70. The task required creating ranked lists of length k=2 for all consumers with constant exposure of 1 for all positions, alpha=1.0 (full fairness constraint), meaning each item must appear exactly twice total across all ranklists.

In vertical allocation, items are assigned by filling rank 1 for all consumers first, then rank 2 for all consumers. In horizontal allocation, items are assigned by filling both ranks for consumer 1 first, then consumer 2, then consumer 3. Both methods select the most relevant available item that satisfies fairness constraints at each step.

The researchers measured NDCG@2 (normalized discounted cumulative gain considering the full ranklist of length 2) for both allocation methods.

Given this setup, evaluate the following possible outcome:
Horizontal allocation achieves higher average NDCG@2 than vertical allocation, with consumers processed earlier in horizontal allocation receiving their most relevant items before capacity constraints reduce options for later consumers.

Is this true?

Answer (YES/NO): YES